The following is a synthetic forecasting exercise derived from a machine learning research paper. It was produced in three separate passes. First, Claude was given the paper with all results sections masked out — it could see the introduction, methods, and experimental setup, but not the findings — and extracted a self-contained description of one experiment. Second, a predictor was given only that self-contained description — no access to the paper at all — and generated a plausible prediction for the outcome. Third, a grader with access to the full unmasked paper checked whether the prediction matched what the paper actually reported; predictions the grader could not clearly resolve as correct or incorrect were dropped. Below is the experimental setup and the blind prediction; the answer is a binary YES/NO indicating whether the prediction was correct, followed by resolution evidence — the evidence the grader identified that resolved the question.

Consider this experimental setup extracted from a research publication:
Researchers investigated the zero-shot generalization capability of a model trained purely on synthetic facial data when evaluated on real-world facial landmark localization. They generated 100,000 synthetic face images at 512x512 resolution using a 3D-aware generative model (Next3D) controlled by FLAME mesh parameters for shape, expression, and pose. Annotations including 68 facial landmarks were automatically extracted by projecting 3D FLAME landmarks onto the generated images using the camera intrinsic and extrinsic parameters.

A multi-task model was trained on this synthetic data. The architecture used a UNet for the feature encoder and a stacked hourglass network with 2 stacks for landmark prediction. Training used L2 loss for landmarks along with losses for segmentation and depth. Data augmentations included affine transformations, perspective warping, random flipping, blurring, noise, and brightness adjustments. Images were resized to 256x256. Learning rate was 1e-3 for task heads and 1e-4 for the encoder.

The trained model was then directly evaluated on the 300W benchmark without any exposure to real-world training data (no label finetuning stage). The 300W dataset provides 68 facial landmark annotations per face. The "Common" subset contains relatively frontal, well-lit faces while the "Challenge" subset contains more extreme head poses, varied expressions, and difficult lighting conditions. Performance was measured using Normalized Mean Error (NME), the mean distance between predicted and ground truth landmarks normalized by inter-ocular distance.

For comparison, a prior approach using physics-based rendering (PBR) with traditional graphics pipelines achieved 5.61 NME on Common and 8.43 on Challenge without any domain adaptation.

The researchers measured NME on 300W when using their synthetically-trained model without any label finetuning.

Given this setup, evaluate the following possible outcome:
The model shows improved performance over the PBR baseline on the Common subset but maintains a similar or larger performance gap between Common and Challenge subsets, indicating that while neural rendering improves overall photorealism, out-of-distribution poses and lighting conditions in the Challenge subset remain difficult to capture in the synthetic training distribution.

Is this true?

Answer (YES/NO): NO